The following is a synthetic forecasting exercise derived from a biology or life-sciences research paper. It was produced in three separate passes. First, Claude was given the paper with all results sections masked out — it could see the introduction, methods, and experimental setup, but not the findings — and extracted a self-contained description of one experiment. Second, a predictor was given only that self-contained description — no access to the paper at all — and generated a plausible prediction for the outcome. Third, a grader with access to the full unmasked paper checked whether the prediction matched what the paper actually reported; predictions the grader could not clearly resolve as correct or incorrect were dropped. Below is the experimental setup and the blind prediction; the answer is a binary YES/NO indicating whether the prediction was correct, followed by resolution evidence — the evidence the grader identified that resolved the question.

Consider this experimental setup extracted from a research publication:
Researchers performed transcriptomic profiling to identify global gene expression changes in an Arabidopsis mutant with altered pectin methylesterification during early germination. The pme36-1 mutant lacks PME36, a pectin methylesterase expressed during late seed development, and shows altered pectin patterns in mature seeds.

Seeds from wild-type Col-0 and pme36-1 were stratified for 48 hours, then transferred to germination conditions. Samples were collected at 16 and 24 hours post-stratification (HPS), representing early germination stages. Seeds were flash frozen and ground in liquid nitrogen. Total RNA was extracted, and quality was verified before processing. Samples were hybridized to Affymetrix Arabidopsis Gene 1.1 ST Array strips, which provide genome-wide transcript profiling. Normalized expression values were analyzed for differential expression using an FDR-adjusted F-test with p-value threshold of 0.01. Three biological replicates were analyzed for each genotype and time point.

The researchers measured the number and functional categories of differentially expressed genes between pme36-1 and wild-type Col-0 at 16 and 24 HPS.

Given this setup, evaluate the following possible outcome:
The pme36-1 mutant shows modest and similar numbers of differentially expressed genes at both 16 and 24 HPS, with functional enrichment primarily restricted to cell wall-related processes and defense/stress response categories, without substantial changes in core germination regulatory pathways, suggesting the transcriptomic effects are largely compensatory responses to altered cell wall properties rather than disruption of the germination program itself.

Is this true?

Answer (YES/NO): NO